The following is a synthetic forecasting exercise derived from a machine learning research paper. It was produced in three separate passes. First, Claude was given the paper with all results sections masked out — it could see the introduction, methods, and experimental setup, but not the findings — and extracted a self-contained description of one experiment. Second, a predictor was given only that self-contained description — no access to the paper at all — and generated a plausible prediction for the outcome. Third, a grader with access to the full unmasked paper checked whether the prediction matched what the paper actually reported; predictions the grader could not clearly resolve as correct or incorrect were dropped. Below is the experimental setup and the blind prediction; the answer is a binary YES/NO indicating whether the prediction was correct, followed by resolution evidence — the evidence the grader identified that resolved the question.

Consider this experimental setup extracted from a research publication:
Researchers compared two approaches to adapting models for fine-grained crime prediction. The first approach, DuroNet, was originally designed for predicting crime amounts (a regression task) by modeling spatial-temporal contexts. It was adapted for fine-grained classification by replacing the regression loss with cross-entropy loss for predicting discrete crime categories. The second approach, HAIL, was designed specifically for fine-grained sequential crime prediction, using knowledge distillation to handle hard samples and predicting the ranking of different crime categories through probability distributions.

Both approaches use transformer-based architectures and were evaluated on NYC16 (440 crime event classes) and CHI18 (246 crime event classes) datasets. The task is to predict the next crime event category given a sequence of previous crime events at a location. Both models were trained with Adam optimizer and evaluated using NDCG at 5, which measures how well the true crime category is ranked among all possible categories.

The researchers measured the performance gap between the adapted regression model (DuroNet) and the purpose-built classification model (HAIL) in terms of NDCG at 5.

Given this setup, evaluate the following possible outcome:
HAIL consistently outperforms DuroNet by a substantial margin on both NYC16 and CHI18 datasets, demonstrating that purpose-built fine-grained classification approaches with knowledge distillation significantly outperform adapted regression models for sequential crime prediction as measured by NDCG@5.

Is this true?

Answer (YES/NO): YES